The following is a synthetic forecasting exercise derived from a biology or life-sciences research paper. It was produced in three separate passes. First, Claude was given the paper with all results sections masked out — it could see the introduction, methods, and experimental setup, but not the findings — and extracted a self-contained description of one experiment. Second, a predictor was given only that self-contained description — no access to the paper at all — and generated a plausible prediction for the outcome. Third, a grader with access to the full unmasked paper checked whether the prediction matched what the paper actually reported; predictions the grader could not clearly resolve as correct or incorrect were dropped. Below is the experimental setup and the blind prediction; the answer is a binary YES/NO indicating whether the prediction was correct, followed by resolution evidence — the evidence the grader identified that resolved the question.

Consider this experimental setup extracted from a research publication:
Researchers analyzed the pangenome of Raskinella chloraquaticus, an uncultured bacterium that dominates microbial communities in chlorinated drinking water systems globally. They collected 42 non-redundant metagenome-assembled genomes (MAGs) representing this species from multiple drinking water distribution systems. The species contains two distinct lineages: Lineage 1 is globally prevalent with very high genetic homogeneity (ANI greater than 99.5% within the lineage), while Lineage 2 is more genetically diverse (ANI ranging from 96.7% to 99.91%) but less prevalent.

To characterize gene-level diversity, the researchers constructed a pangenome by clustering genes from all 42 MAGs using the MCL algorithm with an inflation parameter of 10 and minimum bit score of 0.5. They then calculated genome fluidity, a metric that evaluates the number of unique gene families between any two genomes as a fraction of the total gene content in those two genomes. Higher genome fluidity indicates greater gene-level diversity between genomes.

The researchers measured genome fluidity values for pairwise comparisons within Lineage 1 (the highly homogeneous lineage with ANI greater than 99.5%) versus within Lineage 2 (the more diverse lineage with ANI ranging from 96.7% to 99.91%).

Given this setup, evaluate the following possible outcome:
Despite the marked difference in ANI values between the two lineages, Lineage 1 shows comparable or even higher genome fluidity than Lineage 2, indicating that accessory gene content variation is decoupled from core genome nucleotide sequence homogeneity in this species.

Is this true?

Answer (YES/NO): NO